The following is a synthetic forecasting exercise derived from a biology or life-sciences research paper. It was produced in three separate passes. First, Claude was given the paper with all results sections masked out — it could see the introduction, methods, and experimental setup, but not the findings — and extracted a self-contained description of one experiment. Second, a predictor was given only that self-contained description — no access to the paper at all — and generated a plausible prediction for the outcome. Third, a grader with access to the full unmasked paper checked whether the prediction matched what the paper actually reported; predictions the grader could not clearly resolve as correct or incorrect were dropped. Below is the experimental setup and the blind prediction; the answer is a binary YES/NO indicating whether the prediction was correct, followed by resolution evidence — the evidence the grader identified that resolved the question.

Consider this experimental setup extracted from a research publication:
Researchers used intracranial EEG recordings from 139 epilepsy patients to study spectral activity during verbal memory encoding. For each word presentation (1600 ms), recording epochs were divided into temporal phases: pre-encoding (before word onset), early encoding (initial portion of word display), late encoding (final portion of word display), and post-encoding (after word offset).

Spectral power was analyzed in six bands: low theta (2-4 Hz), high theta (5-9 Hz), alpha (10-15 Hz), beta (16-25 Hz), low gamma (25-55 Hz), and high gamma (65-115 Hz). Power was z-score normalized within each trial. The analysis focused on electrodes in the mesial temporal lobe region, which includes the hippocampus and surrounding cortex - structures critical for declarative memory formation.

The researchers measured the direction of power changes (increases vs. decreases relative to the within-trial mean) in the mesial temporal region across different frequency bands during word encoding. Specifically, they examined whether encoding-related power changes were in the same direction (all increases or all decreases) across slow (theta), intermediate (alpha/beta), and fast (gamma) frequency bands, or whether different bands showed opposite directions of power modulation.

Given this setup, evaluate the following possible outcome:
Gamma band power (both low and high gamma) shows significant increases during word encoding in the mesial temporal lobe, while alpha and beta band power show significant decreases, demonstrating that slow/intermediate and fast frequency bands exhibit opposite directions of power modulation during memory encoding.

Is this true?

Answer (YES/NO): NO